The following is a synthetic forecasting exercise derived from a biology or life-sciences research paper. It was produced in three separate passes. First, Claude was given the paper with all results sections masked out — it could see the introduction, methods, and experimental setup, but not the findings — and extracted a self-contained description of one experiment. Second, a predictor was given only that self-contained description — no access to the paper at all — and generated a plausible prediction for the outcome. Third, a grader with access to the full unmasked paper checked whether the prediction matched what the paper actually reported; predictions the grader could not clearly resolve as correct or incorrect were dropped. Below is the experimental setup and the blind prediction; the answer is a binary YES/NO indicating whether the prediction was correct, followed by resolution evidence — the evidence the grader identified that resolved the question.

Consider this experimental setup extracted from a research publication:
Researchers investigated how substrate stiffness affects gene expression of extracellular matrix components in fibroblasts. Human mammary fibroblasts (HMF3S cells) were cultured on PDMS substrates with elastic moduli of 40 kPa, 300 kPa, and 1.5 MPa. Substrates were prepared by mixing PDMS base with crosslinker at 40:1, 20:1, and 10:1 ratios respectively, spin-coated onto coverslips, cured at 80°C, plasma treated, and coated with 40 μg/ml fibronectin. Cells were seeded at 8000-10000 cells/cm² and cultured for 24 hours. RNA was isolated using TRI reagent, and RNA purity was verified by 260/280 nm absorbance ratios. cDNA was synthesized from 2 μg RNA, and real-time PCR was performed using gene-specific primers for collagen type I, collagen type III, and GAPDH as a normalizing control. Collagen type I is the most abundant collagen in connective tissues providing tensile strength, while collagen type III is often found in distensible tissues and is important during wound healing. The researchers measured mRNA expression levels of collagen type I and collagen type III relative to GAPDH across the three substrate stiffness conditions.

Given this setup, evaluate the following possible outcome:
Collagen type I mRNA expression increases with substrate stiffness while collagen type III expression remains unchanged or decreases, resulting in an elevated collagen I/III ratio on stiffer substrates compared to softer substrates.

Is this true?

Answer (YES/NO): NO